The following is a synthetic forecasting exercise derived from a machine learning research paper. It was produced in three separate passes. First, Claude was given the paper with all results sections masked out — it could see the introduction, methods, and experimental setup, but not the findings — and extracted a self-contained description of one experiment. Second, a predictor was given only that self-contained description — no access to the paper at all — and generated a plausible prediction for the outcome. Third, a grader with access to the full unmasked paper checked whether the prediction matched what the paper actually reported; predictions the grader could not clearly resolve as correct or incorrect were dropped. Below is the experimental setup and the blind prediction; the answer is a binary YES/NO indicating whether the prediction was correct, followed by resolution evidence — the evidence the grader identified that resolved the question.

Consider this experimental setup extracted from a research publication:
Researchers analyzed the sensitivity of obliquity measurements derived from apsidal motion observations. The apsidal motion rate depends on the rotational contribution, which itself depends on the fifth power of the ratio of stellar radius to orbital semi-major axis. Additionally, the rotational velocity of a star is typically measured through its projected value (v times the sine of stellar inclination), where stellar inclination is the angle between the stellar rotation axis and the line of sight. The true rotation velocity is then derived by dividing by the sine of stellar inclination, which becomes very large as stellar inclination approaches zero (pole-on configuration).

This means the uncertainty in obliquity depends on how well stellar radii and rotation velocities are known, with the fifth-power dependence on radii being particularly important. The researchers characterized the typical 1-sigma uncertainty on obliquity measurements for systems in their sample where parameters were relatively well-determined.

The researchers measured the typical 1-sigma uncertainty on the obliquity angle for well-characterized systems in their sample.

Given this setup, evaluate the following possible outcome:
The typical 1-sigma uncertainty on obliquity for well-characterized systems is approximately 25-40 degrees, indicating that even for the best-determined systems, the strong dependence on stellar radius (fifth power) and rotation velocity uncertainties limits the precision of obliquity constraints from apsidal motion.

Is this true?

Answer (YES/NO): NO